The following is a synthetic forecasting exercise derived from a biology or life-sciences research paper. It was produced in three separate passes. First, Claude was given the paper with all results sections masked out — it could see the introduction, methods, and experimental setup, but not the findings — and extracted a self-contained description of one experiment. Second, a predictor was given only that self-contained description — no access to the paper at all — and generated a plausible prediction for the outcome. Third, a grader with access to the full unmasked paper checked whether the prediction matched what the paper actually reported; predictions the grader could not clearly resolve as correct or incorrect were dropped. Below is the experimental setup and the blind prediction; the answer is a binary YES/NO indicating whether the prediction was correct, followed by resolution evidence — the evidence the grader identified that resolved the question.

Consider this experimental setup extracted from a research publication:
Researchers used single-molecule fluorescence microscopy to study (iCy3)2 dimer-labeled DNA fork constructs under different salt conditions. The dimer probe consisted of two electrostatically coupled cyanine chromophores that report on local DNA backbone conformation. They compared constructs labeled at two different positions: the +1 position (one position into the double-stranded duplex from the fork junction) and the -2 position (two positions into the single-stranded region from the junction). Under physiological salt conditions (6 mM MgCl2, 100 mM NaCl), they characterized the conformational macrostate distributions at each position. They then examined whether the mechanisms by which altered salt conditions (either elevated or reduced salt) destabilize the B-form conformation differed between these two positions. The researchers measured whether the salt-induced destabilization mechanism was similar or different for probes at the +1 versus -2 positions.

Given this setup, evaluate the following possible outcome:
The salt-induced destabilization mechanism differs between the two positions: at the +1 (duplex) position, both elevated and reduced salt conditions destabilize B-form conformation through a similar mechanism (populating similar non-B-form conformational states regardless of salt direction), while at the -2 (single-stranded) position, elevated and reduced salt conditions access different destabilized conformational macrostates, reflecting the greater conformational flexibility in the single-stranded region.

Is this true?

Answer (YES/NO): NO